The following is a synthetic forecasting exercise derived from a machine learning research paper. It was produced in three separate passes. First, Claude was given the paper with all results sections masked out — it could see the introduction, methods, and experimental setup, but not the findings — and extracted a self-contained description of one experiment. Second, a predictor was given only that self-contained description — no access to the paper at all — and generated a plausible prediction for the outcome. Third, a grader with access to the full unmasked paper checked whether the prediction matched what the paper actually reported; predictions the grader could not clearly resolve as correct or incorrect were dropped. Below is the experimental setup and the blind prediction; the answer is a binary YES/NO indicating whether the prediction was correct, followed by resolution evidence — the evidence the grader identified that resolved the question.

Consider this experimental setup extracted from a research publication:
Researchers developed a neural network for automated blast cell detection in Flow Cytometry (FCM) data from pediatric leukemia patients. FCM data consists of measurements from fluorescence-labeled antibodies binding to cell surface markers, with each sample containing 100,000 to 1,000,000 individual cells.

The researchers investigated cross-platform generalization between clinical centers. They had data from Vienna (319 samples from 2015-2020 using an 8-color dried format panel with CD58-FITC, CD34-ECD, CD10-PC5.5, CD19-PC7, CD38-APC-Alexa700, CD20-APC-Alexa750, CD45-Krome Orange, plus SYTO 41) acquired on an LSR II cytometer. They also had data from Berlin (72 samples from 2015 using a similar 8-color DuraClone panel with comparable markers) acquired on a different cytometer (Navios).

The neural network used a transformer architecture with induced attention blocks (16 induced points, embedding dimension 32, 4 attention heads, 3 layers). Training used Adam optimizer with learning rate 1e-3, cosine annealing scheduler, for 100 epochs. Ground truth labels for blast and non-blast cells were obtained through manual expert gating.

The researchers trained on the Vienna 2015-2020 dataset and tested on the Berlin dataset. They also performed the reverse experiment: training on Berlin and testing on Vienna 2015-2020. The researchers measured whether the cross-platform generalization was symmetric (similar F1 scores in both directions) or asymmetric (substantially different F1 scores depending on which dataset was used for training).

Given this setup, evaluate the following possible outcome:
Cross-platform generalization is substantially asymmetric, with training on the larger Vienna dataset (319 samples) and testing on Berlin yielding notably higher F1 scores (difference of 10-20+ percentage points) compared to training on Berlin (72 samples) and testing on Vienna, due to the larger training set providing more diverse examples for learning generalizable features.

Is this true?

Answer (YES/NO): NO